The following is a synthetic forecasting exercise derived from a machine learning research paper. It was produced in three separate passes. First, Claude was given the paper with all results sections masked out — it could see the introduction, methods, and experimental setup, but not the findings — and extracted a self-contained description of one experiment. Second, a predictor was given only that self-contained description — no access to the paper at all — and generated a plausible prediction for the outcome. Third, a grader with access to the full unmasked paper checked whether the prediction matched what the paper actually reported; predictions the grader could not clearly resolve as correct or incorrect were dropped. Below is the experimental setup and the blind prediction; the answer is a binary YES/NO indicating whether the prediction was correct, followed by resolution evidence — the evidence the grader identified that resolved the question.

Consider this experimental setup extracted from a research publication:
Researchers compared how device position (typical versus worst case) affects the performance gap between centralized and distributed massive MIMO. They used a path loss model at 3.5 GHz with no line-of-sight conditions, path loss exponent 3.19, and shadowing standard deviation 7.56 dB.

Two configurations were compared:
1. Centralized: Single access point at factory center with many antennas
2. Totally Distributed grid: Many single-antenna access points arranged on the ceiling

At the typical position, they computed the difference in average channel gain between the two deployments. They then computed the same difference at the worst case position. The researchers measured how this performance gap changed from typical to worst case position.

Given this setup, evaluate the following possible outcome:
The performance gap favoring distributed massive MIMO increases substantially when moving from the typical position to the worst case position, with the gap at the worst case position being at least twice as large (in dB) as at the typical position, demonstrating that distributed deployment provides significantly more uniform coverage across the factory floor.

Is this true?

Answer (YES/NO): YES